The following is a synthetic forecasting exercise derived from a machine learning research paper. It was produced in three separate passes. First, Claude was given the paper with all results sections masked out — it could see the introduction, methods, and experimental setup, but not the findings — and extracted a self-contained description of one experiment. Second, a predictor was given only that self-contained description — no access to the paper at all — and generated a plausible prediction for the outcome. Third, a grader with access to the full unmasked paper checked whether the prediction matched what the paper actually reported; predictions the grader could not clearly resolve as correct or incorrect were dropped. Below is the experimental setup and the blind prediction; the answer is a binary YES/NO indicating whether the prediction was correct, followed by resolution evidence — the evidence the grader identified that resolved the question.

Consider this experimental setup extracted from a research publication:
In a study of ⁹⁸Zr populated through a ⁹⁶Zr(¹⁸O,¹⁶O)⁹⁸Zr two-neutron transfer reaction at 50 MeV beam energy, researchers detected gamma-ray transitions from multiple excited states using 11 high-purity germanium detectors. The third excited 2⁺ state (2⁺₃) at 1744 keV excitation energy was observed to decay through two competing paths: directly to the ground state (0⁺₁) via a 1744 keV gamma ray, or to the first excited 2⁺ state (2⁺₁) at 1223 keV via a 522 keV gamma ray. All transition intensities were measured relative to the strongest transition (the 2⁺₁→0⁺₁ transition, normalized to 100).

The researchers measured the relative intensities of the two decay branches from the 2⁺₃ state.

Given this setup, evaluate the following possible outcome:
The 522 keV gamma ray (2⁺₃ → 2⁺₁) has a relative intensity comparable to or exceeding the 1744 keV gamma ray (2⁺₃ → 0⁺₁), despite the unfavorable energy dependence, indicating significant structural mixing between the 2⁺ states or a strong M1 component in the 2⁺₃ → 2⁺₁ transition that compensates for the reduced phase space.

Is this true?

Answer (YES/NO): NO